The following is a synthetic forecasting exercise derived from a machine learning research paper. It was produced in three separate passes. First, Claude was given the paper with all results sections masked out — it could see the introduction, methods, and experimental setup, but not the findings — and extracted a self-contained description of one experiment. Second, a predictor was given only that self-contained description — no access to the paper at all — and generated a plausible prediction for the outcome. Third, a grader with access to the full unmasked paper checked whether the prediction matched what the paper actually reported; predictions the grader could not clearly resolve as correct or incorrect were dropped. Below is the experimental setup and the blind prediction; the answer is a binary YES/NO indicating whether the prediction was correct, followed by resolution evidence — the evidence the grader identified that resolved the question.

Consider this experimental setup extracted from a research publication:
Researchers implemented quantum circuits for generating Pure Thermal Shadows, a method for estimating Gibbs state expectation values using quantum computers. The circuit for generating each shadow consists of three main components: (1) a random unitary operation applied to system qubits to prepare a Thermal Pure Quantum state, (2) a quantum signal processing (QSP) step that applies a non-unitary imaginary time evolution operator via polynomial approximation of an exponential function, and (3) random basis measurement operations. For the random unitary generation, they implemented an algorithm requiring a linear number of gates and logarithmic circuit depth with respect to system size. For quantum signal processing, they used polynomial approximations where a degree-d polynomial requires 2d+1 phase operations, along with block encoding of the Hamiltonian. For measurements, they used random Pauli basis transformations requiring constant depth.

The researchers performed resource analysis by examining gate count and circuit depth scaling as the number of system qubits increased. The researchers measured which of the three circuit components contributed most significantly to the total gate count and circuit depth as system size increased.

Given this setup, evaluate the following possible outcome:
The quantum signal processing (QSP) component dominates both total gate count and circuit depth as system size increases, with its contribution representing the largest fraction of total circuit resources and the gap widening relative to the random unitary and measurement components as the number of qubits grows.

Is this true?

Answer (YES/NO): YES